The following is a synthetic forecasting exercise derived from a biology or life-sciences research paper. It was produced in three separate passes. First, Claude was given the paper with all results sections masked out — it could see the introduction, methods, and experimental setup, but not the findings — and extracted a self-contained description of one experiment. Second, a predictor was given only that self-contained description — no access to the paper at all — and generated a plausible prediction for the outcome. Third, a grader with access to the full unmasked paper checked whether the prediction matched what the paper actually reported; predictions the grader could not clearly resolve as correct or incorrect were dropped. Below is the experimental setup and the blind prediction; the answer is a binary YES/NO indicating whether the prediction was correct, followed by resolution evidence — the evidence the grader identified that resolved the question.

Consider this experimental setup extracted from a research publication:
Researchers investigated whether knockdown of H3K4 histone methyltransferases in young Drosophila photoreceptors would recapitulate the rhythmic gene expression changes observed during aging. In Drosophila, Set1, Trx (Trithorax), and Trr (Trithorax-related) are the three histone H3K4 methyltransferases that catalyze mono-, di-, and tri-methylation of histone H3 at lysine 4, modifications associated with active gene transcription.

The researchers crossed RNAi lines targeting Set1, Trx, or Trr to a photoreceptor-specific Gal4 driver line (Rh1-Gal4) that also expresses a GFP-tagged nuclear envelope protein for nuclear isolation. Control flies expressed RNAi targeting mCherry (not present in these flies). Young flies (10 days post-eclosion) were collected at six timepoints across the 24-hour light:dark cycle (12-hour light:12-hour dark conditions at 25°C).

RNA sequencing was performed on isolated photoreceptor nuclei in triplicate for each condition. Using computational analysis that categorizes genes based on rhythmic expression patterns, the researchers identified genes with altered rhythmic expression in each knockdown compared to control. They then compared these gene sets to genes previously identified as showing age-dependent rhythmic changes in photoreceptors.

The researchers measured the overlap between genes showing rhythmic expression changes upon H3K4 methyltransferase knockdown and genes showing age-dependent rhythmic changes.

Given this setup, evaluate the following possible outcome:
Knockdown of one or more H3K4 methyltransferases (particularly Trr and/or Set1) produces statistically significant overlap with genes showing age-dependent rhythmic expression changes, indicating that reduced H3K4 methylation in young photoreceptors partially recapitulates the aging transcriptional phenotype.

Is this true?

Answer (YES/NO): NO